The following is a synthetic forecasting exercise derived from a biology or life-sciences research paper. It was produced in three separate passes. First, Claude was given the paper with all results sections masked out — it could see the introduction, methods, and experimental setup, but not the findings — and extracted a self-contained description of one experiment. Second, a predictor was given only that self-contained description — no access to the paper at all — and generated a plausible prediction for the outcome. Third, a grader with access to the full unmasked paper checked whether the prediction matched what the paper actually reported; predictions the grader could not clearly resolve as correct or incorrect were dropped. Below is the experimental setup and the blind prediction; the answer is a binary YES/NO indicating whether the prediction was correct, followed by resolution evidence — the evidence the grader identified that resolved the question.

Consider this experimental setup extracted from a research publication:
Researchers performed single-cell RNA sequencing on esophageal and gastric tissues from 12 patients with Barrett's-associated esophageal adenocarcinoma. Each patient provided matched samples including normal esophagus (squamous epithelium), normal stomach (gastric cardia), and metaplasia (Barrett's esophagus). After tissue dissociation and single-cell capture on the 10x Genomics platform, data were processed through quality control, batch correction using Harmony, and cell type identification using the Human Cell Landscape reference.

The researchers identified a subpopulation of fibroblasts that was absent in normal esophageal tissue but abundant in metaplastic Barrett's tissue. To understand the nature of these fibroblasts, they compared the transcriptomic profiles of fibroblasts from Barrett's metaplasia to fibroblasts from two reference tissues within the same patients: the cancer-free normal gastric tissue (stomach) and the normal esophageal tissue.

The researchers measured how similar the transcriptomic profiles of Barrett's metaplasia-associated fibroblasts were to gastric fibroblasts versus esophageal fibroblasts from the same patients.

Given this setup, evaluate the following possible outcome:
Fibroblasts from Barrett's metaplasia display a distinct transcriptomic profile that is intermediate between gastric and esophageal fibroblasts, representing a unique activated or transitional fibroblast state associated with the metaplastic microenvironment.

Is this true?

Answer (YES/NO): NO